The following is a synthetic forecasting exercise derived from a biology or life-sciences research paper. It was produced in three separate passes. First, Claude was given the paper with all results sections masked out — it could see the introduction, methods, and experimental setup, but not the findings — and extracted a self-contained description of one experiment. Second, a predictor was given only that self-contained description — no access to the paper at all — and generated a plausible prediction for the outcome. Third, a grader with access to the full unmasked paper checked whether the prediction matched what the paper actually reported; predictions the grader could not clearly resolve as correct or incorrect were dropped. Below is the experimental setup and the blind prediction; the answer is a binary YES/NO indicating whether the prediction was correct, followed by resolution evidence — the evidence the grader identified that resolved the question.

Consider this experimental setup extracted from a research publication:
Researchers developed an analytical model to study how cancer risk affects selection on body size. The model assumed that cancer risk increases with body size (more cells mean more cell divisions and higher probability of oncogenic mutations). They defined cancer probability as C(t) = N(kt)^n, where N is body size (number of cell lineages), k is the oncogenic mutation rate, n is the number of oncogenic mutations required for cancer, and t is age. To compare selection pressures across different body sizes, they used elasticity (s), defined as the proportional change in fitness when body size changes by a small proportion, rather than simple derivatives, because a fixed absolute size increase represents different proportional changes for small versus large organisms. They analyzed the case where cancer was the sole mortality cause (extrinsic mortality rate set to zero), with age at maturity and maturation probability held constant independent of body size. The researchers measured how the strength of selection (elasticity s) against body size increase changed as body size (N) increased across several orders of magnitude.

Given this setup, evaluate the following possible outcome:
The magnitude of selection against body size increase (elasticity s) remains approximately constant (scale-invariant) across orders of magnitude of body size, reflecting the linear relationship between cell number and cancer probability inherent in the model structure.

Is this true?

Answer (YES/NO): NO